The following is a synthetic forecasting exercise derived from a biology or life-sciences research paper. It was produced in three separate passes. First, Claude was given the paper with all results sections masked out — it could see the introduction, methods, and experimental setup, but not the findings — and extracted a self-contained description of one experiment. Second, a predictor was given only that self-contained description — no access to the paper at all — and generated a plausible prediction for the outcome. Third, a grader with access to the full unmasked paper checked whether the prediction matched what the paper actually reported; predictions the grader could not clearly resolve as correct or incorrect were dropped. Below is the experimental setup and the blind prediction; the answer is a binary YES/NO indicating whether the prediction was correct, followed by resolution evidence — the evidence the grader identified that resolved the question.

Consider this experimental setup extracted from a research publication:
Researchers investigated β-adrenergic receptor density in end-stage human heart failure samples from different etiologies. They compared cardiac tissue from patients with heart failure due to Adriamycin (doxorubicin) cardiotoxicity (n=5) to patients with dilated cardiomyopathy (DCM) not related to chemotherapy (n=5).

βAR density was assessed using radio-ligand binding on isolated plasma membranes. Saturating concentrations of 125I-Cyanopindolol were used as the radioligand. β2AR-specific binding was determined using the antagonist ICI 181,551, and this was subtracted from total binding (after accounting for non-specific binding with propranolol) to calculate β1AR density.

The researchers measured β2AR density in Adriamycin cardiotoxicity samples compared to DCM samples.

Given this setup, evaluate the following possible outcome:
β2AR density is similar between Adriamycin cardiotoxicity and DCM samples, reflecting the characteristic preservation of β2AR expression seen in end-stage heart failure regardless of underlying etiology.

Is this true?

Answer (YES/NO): NO